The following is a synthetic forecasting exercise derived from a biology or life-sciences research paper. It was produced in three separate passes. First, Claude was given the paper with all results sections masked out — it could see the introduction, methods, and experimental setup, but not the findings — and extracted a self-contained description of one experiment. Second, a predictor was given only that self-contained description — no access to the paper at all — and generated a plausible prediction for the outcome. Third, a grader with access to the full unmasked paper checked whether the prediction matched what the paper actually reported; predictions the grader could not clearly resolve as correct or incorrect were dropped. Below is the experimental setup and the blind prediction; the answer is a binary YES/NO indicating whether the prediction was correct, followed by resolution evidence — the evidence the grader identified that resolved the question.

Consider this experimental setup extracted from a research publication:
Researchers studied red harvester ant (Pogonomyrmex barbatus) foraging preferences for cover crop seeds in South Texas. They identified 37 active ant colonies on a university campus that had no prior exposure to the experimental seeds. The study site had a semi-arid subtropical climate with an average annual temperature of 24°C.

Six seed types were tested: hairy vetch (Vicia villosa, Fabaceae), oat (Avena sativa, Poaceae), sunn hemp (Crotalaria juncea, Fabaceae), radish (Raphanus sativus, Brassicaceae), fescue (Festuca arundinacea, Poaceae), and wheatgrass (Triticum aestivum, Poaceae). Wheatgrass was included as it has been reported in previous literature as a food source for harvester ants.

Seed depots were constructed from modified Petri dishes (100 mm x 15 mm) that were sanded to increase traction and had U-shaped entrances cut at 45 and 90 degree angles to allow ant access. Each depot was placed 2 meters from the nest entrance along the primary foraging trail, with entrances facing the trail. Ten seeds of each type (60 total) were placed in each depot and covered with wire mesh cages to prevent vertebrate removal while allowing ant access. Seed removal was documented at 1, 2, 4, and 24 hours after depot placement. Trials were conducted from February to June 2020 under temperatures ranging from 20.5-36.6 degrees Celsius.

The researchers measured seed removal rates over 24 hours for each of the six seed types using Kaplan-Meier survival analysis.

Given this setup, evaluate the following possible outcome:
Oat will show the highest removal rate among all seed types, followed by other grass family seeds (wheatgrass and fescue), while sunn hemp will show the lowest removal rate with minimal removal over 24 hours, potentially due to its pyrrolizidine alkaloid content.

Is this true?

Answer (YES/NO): NO